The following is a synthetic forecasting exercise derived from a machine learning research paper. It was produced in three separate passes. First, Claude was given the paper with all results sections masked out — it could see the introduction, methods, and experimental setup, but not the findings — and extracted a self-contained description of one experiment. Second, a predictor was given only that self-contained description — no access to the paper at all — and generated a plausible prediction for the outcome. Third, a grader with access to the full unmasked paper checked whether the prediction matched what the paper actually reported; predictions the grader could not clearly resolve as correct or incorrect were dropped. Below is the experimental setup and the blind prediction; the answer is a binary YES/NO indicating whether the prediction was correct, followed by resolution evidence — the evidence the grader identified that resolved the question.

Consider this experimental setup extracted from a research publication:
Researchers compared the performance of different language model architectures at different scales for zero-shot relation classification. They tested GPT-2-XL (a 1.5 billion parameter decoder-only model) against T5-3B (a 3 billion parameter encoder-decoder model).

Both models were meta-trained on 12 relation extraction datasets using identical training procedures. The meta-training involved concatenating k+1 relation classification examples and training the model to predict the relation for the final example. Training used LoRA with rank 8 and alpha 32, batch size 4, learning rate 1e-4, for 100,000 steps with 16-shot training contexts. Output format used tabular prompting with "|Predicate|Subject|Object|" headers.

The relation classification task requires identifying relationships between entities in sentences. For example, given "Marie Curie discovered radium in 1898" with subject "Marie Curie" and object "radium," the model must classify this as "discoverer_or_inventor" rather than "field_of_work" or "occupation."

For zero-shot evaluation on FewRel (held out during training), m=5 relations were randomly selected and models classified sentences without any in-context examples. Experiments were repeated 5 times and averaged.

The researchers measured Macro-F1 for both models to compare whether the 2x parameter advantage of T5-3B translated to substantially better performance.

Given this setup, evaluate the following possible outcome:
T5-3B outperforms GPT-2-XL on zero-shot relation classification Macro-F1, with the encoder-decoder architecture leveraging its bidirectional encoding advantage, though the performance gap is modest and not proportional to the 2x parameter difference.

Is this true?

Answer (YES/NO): YES